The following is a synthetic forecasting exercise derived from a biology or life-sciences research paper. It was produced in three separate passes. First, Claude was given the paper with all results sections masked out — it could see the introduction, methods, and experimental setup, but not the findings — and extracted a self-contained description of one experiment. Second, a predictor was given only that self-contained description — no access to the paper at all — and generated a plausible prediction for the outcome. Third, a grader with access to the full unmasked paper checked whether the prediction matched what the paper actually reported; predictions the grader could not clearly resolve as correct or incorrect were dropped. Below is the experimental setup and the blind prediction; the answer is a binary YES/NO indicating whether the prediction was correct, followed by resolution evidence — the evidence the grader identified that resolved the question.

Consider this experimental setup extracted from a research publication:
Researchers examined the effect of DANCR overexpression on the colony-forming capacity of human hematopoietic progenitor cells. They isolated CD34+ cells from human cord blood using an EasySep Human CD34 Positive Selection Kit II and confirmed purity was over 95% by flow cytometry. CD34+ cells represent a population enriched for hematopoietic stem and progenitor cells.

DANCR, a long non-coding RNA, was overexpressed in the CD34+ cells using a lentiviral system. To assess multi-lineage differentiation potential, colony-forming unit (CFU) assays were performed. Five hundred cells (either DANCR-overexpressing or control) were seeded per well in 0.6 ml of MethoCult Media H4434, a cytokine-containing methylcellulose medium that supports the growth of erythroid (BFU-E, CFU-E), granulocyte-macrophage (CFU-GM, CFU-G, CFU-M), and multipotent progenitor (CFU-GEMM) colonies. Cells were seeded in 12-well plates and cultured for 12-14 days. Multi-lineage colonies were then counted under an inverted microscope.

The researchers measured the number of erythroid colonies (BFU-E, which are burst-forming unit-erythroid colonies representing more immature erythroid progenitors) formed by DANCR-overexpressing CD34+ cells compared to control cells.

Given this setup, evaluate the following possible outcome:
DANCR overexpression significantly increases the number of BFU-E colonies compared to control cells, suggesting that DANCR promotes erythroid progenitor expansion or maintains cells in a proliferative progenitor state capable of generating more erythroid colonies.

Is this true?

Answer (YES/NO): YES